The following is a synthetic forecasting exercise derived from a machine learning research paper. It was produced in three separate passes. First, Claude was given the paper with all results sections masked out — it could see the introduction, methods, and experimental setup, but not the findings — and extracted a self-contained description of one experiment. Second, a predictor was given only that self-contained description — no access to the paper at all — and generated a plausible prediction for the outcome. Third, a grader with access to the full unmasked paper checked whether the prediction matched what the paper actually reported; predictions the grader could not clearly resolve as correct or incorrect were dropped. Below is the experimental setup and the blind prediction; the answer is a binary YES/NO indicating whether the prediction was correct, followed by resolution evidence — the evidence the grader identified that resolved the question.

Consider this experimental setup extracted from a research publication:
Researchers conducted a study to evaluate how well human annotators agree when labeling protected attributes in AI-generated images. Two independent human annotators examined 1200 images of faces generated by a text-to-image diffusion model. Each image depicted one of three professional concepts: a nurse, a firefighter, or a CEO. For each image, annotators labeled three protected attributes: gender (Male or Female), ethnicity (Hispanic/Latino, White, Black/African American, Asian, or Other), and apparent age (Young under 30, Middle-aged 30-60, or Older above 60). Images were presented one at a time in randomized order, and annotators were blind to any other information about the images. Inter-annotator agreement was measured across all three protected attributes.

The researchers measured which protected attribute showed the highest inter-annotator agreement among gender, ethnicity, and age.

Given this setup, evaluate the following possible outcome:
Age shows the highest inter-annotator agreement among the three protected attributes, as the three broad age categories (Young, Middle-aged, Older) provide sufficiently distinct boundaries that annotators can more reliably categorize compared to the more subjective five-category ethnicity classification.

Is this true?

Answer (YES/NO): NO